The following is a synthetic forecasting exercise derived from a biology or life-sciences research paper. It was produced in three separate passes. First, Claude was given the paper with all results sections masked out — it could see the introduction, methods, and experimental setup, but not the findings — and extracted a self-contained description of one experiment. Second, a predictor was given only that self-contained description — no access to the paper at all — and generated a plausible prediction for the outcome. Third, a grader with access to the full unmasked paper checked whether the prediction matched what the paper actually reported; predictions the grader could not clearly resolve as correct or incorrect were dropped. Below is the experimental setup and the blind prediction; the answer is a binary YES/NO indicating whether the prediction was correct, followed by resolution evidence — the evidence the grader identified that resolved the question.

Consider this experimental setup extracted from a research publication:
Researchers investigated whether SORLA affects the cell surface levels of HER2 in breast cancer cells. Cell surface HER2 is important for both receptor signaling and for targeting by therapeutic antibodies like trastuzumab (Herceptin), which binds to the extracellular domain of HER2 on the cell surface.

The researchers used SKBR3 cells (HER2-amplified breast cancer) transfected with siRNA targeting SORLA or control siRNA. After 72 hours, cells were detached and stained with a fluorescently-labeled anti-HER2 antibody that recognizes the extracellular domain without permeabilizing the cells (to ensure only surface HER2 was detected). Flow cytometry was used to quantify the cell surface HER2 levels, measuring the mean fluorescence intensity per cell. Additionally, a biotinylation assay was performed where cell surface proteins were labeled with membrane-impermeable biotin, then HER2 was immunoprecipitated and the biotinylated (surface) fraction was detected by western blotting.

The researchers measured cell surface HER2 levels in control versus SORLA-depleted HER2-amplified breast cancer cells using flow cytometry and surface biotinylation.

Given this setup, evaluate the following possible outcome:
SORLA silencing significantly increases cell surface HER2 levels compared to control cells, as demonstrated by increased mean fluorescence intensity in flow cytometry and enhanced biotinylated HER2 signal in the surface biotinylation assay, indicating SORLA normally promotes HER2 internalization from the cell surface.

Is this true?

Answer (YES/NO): NO